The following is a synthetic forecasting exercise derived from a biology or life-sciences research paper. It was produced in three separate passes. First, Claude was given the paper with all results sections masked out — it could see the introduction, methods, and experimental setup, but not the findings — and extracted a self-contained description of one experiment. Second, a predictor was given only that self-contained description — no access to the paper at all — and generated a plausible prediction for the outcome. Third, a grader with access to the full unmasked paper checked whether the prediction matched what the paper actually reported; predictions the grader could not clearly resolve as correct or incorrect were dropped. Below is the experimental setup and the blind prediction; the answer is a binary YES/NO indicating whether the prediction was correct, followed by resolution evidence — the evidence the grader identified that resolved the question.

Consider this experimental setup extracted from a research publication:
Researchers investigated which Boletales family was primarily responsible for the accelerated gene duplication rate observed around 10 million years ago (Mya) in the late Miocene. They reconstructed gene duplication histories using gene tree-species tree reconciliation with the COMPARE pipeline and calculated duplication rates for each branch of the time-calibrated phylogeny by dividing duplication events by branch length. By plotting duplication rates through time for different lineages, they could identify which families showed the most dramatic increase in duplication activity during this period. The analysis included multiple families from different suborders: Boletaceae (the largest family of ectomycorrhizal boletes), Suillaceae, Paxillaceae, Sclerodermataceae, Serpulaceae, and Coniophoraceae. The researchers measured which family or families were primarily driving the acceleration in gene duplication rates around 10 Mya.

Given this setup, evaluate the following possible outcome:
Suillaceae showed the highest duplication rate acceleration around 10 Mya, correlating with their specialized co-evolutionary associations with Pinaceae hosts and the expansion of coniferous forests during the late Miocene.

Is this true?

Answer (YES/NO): NO